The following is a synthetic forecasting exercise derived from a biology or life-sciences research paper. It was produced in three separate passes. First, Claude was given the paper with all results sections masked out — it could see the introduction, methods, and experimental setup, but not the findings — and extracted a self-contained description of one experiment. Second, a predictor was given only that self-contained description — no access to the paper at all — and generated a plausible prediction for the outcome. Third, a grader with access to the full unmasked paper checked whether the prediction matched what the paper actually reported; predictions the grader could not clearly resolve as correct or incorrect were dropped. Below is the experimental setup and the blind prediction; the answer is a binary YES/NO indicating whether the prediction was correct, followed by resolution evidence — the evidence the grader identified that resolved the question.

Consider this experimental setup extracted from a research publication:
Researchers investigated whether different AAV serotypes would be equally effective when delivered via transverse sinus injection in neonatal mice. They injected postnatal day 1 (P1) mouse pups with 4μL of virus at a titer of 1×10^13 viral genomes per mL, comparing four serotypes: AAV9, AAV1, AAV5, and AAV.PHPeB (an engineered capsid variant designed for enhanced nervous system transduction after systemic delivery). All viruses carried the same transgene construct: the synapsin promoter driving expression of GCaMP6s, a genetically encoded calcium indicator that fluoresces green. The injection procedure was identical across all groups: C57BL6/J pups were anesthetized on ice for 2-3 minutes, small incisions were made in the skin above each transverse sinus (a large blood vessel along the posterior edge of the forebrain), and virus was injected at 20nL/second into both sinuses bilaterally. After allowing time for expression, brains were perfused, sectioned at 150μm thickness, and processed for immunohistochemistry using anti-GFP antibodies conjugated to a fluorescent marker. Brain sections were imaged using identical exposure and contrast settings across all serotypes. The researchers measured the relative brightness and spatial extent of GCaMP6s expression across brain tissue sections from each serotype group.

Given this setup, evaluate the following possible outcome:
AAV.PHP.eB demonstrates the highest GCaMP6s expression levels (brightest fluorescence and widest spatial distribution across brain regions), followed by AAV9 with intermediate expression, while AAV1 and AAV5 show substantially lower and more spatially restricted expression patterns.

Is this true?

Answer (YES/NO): NO